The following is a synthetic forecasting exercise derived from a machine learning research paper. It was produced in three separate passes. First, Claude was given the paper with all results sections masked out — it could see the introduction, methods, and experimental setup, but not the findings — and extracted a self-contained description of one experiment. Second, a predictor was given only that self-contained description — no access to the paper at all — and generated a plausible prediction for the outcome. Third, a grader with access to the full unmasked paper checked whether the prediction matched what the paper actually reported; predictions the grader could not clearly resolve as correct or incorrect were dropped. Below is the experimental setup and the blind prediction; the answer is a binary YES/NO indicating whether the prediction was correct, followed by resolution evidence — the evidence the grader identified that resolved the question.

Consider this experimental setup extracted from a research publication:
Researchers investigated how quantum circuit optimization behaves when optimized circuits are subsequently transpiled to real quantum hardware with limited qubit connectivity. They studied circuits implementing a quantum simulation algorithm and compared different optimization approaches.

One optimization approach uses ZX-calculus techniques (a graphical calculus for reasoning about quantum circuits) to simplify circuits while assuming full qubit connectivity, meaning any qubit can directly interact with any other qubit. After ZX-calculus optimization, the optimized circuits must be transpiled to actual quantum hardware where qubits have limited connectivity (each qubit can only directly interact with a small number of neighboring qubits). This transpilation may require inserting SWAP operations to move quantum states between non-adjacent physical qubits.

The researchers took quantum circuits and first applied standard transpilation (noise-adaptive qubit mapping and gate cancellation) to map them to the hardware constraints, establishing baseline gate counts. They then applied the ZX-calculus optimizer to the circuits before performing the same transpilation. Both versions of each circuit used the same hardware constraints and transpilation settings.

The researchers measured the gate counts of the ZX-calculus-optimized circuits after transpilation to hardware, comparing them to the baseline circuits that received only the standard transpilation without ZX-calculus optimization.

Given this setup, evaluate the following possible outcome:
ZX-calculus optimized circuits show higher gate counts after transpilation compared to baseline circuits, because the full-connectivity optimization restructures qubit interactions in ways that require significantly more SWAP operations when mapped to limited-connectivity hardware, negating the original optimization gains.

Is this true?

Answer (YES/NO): YES